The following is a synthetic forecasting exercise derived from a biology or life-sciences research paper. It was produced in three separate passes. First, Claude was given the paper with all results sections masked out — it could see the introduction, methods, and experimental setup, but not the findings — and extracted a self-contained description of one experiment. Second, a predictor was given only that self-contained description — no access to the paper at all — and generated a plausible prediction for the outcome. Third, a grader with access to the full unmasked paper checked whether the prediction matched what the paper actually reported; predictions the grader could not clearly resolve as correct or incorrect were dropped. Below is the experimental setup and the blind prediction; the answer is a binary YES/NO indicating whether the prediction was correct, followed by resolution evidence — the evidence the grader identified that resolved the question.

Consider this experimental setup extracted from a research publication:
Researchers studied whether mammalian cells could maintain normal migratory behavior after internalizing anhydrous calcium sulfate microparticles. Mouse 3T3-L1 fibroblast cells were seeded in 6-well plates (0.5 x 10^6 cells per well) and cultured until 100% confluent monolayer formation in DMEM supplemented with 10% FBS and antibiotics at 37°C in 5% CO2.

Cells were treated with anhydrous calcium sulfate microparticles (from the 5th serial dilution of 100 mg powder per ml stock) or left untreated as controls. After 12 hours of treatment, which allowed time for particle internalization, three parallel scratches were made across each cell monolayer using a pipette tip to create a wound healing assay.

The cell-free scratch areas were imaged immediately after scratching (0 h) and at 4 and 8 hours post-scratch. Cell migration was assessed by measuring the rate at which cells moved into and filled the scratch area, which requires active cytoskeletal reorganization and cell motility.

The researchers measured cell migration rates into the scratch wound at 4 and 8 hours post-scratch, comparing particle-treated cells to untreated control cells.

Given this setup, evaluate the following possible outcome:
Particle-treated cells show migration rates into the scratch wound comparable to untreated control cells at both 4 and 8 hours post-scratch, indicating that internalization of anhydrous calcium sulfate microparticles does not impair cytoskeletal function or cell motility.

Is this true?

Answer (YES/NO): YES